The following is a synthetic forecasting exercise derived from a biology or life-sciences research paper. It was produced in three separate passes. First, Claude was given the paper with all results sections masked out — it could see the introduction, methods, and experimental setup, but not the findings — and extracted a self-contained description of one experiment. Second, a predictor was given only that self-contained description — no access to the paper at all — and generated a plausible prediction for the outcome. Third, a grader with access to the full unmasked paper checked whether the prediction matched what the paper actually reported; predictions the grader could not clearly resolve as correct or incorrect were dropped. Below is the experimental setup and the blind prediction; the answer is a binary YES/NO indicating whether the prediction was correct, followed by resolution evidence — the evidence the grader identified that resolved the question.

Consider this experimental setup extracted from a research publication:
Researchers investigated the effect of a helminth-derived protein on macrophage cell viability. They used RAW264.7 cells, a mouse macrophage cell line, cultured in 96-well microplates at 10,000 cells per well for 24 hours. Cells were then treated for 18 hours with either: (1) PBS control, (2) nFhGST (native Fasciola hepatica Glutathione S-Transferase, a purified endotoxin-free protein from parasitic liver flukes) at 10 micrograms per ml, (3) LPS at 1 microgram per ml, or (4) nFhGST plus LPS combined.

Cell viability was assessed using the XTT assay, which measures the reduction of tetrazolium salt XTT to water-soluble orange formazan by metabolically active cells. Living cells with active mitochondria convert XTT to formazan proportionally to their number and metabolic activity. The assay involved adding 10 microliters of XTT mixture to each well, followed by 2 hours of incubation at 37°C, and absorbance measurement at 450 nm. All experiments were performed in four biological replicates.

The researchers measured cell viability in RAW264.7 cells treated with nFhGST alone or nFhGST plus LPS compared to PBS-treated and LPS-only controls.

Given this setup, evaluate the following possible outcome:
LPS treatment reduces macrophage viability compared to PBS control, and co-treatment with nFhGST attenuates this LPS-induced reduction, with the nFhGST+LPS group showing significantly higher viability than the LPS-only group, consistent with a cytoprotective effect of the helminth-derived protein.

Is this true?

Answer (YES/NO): NO